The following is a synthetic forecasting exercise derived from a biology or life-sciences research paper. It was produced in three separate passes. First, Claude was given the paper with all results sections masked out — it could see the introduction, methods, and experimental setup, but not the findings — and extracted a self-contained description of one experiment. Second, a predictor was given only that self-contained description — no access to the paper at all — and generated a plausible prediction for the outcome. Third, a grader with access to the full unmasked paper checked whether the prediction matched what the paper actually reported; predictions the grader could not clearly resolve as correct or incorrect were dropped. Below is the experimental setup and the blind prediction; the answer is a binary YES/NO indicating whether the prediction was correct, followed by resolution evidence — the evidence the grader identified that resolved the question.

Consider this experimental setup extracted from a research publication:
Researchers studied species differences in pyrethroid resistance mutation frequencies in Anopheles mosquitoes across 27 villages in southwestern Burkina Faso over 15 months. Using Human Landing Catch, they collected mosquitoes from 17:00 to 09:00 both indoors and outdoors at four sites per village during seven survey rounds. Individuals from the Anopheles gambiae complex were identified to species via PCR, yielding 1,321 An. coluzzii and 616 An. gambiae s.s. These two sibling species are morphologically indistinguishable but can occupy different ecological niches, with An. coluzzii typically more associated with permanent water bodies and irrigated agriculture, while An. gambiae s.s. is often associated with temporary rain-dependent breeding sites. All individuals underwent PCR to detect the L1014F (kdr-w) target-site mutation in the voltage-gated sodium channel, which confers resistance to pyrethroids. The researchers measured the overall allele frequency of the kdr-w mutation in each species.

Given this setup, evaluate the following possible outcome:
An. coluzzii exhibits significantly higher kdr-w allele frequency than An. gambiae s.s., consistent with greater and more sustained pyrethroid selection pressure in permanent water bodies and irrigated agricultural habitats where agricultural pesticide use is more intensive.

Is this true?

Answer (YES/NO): NO